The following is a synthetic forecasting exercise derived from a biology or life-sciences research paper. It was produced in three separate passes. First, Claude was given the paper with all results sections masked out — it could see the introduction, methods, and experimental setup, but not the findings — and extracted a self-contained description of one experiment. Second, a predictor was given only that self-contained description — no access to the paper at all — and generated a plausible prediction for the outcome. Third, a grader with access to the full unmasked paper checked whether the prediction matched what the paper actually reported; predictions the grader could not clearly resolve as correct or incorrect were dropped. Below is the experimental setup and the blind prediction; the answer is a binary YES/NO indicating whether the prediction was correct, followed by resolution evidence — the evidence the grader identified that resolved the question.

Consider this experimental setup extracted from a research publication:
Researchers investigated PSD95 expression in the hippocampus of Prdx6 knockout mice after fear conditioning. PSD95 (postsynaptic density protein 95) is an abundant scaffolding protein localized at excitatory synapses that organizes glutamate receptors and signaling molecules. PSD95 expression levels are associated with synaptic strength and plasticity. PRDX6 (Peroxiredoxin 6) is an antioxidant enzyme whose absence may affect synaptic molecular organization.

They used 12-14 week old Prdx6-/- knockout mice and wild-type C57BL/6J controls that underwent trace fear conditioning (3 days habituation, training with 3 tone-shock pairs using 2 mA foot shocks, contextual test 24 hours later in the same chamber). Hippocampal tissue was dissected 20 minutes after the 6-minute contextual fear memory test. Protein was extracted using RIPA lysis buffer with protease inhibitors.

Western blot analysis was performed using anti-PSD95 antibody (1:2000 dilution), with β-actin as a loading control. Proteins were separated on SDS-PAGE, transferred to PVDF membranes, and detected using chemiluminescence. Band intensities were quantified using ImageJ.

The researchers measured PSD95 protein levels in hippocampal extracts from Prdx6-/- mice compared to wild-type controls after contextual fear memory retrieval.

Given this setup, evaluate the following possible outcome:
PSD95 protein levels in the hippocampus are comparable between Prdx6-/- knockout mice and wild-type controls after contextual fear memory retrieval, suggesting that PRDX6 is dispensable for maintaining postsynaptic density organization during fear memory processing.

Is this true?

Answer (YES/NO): YES